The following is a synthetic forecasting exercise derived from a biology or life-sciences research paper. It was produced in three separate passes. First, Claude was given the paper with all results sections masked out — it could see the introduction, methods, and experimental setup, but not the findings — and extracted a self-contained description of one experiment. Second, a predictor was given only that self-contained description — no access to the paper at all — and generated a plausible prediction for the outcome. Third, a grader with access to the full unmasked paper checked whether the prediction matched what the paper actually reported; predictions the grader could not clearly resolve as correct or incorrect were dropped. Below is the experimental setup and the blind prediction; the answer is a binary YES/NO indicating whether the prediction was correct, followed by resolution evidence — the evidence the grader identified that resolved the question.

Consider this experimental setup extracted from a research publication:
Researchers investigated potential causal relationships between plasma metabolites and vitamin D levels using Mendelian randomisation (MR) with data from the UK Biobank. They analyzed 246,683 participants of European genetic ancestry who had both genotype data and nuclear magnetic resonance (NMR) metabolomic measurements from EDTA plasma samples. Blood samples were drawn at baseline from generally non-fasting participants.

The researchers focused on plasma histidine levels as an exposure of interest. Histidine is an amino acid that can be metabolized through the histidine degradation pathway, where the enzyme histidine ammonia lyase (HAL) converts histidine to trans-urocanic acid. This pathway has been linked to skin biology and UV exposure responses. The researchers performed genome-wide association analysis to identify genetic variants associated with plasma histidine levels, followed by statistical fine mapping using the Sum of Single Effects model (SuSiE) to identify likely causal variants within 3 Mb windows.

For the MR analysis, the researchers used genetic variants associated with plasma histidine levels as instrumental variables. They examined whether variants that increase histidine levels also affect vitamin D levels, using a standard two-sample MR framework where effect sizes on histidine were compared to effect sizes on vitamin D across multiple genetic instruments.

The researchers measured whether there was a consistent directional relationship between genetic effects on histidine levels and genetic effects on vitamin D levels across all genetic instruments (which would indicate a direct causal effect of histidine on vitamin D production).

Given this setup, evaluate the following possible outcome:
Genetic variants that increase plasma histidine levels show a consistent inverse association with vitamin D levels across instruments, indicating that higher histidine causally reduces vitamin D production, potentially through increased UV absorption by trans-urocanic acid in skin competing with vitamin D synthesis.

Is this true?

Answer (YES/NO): NO